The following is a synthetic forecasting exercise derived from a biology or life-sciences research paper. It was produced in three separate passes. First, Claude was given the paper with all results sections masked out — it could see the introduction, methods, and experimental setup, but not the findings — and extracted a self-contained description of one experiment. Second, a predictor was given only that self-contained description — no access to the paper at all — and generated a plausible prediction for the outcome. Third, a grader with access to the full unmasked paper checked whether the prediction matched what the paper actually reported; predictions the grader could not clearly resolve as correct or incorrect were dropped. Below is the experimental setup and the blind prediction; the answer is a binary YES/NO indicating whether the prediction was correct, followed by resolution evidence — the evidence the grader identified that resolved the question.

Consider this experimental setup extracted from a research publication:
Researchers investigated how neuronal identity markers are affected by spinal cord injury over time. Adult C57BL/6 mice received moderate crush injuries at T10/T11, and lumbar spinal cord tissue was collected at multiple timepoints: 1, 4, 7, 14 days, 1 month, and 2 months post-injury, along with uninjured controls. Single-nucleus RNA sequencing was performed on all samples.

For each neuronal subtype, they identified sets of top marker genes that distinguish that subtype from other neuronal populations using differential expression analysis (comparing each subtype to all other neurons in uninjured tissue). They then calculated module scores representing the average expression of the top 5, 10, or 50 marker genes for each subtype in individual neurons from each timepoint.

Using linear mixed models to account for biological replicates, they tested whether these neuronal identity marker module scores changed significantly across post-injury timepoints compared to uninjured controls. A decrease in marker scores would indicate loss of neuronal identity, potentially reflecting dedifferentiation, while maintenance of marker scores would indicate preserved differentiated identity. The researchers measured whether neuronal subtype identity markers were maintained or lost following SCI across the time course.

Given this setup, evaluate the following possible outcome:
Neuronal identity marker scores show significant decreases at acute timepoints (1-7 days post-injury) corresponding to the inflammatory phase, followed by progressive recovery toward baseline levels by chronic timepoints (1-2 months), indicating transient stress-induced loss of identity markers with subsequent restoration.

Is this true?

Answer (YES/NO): NO